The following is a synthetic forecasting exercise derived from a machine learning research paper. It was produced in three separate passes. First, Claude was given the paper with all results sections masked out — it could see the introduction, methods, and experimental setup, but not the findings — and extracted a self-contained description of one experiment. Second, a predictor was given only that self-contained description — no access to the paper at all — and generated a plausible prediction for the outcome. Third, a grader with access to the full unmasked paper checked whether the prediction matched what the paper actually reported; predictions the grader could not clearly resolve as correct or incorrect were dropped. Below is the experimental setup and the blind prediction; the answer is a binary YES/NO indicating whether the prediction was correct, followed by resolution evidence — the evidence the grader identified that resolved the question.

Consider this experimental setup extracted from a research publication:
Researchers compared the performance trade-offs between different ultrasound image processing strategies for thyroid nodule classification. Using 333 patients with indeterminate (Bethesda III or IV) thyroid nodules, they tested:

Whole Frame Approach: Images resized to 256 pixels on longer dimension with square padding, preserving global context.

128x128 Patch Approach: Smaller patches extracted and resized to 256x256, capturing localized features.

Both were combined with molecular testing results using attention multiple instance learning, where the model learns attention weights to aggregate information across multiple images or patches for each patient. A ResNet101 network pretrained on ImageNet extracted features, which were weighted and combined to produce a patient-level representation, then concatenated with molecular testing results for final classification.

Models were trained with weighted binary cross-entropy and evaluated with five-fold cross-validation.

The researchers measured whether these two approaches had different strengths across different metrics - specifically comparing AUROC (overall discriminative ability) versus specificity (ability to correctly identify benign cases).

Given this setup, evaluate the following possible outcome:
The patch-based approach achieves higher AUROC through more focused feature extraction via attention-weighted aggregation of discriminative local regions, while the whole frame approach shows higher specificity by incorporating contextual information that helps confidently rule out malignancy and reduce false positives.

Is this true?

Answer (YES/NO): NO